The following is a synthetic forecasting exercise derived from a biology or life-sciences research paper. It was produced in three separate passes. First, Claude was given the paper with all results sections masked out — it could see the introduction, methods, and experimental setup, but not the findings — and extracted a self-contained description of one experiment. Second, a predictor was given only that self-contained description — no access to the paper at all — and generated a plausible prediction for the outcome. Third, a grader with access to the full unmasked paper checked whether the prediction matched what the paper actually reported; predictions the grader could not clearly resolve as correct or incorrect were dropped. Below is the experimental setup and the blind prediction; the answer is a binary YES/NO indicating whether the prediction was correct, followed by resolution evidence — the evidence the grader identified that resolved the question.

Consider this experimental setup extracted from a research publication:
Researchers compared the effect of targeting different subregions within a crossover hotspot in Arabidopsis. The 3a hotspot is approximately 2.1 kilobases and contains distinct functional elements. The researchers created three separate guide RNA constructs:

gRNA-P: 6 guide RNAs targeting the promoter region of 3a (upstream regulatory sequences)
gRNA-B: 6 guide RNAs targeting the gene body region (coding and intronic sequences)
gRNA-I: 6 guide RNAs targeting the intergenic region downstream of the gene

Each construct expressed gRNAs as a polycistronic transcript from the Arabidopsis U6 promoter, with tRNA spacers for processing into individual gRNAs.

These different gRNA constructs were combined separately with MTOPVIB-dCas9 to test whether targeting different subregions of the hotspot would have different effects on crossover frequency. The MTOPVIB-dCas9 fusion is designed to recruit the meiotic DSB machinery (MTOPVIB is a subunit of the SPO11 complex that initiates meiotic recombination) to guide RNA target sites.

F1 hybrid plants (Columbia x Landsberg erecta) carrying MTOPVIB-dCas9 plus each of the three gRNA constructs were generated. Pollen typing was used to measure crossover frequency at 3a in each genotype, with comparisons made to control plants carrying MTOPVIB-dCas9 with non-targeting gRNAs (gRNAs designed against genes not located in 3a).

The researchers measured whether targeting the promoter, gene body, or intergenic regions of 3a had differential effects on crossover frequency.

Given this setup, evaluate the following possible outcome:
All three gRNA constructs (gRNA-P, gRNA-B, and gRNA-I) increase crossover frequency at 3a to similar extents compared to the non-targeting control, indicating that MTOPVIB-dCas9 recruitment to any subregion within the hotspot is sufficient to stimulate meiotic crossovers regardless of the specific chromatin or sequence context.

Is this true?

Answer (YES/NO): NO